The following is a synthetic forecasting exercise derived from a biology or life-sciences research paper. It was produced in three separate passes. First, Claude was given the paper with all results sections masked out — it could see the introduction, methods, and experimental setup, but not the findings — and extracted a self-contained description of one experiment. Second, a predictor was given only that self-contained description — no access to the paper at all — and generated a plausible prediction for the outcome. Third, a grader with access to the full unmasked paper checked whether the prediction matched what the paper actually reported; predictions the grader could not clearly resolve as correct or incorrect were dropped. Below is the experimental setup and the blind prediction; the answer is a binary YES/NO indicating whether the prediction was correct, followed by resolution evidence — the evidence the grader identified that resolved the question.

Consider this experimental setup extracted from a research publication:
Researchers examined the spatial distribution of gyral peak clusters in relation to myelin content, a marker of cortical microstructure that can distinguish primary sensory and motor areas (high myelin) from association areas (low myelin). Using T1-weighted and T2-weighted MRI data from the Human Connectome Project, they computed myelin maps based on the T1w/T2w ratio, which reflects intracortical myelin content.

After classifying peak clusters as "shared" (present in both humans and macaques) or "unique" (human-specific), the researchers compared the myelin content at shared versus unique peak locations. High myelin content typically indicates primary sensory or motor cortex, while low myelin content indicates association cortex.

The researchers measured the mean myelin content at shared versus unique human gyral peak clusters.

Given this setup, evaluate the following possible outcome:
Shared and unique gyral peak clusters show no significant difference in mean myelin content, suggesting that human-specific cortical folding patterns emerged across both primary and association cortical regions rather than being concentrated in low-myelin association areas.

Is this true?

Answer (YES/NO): NO